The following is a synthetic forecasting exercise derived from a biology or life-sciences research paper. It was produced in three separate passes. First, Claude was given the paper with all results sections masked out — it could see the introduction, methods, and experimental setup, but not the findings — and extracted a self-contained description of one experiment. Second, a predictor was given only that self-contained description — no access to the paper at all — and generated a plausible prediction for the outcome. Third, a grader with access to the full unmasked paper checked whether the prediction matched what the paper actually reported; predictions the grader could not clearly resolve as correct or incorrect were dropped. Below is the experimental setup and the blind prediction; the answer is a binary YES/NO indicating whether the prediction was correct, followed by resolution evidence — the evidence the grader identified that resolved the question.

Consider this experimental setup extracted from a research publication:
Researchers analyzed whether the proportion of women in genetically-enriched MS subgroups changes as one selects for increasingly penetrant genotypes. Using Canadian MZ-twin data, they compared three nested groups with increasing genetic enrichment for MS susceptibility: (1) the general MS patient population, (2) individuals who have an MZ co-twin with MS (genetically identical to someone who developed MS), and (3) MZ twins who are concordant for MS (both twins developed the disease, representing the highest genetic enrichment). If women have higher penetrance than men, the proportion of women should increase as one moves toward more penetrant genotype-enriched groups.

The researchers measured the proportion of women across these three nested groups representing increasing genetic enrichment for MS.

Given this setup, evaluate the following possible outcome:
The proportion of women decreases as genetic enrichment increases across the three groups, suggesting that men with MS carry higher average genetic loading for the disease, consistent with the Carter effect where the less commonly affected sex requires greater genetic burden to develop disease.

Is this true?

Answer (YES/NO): NO